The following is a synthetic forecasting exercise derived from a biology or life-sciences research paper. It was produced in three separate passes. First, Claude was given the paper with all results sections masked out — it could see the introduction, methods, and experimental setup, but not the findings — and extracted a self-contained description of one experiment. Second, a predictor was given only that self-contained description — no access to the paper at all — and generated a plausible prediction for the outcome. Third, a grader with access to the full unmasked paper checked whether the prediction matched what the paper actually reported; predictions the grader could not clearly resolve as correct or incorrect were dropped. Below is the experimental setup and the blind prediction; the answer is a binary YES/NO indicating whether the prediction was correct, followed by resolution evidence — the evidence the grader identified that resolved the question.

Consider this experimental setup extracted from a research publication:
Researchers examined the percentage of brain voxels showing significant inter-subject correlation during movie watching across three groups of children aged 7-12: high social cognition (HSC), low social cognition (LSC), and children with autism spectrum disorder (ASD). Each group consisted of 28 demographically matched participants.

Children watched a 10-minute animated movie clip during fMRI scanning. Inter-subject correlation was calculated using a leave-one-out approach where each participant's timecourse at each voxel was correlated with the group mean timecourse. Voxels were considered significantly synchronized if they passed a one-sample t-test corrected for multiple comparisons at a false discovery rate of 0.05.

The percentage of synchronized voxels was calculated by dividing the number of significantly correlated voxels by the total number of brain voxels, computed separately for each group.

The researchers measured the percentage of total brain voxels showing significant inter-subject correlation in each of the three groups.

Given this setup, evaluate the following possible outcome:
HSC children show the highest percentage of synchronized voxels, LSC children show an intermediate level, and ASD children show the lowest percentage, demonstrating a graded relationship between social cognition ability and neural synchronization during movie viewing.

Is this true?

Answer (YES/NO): NO